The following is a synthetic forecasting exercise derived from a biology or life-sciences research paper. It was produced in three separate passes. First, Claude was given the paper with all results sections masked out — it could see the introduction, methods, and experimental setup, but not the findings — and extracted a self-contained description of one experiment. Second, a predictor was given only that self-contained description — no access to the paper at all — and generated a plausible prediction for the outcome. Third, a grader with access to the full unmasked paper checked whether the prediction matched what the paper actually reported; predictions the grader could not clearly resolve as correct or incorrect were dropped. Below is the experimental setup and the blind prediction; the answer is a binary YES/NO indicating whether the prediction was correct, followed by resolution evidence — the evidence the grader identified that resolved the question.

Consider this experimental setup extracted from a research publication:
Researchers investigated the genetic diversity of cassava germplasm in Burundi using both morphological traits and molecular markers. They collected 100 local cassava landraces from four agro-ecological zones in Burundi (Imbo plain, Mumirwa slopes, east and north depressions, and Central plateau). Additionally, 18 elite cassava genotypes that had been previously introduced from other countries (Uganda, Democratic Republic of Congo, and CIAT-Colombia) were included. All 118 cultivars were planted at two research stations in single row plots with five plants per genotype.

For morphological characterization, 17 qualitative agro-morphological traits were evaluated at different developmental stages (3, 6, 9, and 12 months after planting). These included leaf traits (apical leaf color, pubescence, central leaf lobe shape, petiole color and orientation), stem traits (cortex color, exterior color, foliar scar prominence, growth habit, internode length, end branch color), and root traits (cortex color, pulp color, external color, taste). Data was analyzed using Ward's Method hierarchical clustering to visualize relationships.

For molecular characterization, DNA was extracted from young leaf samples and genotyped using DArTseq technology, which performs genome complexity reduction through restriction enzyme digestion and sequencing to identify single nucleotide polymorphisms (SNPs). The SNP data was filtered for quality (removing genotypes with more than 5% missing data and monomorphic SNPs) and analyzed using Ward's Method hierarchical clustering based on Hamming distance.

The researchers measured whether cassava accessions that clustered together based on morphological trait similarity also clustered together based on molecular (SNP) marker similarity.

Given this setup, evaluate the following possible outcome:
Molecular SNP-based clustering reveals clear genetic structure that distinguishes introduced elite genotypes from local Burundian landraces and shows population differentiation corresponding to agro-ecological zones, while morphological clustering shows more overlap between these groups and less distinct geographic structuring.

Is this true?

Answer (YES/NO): NO